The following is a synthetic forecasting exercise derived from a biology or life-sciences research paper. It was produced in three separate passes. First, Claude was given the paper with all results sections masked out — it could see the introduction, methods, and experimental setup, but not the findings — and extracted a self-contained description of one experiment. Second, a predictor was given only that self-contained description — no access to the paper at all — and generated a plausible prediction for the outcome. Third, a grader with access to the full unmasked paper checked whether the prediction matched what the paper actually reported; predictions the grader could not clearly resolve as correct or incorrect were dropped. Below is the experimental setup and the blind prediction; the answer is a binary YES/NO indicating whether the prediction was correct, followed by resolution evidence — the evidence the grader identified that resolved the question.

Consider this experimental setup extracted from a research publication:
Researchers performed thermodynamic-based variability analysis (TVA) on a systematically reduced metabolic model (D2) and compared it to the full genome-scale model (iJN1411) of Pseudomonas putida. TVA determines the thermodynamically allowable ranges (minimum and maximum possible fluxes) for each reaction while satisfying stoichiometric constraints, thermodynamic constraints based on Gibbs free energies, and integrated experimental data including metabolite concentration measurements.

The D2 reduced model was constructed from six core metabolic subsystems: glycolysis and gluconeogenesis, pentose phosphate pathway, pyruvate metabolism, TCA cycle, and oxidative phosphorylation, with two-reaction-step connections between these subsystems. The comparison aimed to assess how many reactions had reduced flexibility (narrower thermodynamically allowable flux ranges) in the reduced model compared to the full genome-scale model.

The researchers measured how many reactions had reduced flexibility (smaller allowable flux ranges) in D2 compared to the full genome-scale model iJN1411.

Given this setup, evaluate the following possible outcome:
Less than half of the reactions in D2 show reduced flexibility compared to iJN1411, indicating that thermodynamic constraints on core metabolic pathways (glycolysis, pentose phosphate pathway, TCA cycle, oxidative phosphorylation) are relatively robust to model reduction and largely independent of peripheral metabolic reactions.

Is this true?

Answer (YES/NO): YES